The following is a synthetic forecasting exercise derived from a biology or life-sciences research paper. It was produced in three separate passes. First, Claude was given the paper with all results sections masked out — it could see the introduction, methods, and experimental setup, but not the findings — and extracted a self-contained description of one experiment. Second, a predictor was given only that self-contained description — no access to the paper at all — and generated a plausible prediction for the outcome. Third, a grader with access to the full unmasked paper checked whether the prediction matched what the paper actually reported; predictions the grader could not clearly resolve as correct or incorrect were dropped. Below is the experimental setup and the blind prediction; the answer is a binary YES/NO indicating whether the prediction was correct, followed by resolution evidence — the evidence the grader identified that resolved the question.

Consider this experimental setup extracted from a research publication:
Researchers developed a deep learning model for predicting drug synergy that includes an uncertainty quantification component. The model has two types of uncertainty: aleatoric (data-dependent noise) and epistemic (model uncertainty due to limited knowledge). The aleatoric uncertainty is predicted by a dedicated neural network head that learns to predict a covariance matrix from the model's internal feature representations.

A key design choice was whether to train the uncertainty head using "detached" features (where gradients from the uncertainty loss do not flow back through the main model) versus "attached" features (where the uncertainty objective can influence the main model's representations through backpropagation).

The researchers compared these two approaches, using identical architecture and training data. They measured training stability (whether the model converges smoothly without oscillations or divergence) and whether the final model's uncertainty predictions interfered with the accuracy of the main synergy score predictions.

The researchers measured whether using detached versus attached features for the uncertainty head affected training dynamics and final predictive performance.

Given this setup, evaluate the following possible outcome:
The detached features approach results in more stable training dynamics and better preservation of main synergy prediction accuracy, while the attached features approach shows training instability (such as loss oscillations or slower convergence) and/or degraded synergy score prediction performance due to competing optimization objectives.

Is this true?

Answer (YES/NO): YES